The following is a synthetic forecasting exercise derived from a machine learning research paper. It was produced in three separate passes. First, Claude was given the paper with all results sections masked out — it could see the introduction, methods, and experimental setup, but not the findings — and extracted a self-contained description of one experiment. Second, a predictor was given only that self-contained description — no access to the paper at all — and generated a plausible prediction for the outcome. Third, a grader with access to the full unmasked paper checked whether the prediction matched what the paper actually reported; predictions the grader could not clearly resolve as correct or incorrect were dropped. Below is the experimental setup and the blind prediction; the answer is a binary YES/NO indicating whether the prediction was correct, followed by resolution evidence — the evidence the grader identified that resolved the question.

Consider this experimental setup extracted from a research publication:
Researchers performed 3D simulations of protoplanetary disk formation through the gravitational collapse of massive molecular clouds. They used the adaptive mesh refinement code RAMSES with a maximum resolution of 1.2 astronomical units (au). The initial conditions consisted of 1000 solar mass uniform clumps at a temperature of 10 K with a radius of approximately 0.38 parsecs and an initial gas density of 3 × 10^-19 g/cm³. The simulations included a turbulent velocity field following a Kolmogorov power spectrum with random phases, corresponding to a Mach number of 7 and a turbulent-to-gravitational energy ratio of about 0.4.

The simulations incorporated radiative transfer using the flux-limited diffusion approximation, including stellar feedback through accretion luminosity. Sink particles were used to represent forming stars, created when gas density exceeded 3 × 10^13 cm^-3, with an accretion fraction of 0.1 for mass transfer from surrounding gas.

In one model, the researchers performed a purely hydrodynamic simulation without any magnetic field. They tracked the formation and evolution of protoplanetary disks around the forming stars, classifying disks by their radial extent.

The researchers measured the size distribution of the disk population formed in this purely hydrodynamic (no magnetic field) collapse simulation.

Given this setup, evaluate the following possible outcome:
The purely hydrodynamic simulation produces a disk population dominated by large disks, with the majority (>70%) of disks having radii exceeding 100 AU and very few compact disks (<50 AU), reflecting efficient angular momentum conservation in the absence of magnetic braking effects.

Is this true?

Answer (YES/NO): NO